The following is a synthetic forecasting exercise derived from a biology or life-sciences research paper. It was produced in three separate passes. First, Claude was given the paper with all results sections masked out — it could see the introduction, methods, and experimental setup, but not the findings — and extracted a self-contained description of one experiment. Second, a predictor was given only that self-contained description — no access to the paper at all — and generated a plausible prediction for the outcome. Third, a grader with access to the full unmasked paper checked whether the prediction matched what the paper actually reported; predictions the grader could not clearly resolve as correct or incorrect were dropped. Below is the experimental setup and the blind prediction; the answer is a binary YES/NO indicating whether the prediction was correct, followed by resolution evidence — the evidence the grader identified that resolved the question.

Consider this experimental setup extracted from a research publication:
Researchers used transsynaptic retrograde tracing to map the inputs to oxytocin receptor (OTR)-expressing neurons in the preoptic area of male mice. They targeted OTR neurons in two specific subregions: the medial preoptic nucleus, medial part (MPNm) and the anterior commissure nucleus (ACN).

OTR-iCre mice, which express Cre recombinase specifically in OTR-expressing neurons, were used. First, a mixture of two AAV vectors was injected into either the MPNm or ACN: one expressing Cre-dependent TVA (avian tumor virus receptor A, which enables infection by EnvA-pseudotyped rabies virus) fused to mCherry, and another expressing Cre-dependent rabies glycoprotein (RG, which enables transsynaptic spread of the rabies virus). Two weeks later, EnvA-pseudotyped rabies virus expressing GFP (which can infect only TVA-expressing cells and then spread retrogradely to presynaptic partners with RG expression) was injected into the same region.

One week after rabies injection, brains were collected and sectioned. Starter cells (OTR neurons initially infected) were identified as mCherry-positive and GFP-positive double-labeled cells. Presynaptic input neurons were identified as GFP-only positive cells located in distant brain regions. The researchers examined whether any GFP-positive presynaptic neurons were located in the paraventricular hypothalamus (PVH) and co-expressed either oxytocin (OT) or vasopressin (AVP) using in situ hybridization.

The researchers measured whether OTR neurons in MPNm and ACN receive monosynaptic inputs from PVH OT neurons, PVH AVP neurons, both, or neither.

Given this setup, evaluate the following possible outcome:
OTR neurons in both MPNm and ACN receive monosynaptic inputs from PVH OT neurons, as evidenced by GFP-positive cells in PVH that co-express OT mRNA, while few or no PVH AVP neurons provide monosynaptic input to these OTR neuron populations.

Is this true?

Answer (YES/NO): NO